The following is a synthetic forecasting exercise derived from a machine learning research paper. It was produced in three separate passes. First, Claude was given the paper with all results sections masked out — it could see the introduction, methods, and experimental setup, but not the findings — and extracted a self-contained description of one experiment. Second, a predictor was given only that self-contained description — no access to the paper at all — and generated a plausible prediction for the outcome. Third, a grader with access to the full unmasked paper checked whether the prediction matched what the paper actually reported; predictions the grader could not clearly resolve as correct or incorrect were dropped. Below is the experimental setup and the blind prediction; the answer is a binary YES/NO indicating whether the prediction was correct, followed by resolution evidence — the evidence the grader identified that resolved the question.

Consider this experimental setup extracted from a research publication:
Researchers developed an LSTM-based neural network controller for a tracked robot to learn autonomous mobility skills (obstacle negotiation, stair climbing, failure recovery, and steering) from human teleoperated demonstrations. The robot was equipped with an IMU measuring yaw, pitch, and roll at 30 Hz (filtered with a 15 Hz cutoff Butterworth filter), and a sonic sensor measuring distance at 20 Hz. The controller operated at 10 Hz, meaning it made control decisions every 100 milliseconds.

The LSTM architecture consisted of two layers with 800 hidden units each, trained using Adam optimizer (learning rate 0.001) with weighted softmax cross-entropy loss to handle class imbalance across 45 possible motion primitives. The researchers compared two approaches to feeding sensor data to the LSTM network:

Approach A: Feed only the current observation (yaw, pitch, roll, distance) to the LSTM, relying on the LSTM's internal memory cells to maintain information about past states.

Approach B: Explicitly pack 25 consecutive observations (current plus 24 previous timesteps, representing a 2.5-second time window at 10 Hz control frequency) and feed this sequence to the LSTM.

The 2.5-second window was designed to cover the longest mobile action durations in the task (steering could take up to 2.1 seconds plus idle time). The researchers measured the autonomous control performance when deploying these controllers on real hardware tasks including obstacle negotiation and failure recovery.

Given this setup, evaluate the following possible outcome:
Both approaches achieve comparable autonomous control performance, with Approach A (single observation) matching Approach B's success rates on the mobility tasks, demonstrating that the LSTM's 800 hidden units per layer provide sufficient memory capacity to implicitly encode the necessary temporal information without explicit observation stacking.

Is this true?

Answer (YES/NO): NO